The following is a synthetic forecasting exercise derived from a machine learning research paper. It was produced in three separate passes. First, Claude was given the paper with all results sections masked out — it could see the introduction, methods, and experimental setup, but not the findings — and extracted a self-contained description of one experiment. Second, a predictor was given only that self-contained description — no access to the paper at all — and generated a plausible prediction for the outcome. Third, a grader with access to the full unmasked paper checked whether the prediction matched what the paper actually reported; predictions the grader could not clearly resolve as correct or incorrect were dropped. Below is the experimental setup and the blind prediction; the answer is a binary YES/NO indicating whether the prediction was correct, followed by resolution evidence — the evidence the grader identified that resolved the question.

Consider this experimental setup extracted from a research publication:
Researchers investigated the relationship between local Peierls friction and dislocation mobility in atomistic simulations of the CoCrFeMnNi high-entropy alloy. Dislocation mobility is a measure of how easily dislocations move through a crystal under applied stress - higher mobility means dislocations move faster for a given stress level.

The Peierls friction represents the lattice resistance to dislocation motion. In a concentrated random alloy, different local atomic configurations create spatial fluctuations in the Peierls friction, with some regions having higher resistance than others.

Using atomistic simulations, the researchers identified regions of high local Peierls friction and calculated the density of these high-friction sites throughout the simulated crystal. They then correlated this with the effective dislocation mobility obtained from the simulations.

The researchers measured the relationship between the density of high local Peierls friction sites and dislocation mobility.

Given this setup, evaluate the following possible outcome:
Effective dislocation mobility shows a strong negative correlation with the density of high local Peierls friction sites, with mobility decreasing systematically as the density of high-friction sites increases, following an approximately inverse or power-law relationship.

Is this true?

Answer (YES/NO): NO